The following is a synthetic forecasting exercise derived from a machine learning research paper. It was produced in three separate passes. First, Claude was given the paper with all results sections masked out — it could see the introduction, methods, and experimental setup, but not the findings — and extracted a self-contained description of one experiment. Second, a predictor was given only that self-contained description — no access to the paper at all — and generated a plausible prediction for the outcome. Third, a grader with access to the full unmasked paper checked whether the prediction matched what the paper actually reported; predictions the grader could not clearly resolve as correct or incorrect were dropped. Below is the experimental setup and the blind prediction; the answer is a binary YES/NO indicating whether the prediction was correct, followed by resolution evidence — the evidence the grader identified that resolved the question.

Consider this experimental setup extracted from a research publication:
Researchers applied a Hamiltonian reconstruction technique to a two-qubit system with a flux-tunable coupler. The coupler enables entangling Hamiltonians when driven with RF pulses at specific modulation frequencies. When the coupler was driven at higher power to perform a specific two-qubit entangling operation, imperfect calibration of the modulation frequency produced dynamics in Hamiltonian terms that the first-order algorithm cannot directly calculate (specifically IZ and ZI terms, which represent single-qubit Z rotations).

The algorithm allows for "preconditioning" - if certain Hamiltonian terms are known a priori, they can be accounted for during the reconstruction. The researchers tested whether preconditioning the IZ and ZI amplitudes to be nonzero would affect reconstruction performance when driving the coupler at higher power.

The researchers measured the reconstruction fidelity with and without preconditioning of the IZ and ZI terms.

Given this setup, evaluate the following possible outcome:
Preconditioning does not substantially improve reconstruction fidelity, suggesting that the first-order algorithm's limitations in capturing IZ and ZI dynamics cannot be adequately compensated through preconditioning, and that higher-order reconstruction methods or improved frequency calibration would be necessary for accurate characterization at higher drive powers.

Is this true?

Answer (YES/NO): NO